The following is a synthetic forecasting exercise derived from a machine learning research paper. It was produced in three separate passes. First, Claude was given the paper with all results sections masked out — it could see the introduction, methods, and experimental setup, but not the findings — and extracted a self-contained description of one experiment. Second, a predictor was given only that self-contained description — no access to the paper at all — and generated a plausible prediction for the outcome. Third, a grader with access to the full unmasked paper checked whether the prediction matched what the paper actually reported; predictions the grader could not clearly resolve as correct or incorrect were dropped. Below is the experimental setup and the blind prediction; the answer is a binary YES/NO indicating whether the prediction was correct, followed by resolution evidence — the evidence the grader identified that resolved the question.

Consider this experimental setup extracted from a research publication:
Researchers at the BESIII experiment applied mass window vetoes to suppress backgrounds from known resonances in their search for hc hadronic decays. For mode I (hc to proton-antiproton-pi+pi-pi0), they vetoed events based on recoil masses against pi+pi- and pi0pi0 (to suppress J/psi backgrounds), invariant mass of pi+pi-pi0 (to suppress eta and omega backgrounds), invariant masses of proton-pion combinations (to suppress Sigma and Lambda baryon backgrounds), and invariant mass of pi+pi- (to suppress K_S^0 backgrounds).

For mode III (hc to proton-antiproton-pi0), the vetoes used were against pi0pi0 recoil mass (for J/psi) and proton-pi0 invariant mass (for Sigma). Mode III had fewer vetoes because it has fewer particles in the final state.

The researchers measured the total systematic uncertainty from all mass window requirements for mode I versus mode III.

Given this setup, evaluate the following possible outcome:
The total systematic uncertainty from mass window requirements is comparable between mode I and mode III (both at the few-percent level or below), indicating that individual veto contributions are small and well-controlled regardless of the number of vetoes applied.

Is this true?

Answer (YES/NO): NO